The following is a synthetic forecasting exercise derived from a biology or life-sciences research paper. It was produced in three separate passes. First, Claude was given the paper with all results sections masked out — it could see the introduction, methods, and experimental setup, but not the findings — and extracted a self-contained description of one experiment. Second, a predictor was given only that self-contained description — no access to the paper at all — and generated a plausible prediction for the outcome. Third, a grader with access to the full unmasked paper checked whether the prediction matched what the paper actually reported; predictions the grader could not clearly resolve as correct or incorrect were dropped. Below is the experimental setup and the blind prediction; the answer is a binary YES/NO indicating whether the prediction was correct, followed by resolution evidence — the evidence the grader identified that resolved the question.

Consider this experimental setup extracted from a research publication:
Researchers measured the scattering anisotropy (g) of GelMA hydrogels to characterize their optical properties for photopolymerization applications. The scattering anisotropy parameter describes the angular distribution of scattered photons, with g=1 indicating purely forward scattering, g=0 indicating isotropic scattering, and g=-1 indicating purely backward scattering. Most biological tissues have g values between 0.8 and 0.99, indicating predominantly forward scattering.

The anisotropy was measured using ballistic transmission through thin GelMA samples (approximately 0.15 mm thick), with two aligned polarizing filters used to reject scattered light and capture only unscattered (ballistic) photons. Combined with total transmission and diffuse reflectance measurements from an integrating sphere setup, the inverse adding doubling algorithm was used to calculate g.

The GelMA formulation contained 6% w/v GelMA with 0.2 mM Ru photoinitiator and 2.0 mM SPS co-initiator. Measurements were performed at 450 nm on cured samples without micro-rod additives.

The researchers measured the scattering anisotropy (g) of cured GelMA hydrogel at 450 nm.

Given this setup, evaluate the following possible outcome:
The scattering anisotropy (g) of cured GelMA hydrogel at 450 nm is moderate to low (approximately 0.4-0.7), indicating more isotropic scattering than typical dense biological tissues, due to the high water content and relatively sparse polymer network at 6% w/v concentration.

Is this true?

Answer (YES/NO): NO